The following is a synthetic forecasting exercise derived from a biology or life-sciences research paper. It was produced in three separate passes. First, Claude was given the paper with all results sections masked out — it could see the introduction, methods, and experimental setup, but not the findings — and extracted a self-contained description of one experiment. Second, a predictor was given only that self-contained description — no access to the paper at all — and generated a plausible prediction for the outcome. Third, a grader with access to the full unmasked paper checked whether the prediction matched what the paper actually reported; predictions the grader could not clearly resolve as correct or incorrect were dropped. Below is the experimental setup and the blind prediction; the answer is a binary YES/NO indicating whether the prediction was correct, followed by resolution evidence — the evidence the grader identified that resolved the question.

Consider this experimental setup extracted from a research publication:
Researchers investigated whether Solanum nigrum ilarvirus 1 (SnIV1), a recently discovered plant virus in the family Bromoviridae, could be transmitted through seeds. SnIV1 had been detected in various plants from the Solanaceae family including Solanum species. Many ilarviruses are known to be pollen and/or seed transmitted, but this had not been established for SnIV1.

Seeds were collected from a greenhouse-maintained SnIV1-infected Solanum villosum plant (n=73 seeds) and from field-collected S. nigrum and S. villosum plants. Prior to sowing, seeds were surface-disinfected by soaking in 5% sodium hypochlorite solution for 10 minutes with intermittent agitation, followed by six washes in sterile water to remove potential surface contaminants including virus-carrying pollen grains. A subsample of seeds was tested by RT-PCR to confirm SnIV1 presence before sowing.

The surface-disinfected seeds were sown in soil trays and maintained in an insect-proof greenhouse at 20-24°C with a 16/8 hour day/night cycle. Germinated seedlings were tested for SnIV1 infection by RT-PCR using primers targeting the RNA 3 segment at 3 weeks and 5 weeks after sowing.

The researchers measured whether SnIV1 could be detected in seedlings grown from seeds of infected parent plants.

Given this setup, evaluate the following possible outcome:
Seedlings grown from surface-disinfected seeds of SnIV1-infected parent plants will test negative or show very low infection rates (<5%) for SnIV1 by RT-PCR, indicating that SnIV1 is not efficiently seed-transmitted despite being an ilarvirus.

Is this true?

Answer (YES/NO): NO